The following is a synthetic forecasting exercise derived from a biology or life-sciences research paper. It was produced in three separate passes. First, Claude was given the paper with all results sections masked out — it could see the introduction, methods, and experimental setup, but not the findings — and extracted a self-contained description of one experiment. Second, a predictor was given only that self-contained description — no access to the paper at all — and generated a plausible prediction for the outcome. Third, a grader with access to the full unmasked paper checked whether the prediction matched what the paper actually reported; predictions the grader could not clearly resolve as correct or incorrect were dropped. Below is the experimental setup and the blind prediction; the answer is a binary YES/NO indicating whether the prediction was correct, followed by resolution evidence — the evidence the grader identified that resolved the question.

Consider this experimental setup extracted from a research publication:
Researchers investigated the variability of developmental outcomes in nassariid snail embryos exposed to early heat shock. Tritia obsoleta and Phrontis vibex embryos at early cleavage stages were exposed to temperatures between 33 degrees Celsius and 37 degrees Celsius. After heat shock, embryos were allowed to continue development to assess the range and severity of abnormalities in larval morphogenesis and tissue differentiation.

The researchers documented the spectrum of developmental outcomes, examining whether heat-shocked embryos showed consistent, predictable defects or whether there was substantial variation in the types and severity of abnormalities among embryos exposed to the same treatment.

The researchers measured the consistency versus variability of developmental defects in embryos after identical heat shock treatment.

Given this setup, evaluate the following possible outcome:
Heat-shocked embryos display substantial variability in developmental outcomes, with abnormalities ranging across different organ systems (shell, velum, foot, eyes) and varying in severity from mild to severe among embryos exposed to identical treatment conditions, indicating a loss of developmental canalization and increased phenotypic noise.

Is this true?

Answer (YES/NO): YES